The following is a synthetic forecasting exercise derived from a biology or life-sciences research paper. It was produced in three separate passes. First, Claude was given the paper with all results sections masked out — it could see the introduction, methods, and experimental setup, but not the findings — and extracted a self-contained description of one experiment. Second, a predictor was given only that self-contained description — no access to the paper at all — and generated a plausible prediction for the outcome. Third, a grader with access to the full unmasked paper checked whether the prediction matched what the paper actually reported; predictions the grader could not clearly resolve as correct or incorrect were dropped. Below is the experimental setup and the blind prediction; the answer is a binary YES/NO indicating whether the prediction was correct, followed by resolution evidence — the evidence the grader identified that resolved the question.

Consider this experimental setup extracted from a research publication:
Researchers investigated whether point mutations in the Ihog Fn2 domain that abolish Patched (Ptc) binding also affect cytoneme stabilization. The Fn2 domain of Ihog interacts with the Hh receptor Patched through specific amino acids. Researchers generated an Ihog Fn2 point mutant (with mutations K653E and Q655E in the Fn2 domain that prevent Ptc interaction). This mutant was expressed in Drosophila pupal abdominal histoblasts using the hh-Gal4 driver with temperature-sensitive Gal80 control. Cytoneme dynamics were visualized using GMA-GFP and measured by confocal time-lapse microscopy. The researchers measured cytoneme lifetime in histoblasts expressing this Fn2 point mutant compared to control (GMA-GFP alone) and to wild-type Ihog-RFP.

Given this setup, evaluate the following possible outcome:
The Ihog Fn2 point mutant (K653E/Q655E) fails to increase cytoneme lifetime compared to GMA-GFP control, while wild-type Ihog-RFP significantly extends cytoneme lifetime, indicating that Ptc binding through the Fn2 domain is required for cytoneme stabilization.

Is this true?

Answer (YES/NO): NO